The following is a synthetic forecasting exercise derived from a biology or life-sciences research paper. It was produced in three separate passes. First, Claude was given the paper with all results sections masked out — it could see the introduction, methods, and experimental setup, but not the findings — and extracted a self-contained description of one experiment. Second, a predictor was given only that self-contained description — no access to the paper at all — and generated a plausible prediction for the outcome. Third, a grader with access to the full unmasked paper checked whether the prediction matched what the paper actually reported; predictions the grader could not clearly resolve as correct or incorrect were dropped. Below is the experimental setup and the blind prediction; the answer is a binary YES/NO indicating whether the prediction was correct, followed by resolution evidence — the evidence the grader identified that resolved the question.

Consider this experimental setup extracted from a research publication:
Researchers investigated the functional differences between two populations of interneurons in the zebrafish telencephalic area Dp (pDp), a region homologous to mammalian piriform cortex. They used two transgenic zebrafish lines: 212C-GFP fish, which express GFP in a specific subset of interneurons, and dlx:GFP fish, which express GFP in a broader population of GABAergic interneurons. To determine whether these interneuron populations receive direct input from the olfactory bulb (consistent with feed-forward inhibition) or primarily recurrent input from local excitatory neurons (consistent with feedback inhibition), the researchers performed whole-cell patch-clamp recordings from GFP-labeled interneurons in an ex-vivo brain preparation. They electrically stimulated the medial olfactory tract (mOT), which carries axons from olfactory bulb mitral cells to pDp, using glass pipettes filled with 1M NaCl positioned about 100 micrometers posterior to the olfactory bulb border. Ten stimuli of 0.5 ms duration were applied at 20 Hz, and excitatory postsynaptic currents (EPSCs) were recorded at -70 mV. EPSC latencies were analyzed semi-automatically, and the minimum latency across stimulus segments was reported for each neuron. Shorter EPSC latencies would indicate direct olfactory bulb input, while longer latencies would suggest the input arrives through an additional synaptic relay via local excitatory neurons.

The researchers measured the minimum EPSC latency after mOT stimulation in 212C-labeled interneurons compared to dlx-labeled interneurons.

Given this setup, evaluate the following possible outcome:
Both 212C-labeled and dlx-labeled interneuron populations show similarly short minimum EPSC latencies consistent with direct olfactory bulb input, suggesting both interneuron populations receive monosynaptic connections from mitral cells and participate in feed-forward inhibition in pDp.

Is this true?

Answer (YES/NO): NO